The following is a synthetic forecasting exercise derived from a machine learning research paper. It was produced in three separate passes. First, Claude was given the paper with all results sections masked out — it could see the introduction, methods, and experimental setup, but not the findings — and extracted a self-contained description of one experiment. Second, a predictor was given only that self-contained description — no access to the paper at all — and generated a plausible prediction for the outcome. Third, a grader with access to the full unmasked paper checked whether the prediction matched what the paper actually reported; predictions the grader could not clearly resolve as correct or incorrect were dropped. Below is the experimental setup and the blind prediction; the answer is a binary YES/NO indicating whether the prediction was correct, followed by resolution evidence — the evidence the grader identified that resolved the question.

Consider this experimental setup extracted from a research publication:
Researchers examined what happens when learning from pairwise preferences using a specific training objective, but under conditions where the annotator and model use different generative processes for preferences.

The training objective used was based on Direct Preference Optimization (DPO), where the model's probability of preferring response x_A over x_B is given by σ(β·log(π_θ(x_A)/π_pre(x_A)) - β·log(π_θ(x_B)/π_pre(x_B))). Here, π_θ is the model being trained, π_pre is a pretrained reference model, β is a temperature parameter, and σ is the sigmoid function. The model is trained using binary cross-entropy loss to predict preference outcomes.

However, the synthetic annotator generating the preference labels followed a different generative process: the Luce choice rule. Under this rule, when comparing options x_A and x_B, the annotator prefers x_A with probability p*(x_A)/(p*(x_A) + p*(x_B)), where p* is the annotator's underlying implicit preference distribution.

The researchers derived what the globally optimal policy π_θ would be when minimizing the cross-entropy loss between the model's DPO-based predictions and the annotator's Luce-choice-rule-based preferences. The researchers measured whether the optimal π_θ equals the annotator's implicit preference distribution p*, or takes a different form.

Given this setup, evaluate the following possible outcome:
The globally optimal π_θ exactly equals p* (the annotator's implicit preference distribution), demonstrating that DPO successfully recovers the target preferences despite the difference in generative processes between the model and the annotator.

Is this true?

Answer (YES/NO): NO